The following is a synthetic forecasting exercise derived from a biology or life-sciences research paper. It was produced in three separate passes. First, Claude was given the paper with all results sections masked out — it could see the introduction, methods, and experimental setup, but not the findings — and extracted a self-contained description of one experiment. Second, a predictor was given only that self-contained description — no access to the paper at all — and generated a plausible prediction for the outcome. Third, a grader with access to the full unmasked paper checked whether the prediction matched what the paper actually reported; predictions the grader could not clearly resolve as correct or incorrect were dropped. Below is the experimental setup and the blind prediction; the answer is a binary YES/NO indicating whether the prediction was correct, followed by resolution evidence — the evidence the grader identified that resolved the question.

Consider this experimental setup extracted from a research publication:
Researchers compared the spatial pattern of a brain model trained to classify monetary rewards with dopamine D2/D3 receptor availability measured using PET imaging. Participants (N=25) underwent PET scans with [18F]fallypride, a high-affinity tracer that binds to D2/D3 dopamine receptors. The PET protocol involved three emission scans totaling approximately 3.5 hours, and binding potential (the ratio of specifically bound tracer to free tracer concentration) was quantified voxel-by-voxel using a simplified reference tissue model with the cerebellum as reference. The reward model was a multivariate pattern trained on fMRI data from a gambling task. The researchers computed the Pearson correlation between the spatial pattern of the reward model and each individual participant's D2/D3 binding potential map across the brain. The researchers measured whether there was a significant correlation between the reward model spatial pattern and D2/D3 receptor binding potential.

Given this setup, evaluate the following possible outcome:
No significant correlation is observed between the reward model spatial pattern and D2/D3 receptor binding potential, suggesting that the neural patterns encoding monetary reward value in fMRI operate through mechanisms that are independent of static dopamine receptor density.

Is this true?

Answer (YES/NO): NO